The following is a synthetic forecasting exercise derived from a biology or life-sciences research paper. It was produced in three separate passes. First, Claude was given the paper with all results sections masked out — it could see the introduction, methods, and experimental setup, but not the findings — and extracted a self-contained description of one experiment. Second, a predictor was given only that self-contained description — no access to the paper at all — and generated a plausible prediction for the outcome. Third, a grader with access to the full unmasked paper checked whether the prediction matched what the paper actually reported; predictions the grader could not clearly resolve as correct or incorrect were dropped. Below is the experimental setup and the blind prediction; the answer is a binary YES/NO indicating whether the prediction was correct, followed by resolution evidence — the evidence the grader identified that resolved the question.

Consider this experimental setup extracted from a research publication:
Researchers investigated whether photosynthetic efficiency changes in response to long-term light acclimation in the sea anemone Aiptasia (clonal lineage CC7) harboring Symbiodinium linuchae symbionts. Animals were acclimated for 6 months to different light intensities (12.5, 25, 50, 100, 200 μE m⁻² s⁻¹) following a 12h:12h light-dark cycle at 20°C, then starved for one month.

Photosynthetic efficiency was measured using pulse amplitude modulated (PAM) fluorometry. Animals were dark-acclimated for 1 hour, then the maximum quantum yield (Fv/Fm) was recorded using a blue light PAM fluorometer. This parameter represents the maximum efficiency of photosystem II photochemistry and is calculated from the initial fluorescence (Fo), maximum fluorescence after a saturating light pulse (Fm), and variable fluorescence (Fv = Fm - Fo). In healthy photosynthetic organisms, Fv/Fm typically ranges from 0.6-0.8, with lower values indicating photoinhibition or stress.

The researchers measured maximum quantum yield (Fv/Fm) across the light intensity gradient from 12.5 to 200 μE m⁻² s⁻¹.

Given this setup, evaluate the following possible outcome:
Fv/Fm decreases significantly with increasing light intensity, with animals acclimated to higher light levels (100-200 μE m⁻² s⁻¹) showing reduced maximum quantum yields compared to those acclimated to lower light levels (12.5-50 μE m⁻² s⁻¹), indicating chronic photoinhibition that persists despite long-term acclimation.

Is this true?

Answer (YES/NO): YES